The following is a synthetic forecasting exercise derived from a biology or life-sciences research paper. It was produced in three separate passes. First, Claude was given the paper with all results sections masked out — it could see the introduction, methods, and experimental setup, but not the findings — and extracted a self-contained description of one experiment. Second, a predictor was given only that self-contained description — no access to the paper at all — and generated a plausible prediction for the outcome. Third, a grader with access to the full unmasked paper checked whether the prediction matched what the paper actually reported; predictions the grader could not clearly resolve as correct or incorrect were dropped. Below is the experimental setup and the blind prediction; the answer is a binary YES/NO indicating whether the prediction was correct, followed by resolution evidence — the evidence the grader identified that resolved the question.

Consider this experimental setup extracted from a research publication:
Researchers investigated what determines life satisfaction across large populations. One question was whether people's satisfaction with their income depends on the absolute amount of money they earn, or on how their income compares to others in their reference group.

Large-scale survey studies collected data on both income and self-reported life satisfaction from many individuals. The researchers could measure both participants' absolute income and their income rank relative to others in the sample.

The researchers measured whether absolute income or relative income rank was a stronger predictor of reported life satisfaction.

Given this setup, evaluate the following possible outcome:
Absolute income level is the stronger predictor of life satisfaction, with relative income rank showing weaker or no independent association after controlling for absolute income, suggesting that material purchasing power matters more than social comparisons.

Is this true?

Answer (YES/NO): NO